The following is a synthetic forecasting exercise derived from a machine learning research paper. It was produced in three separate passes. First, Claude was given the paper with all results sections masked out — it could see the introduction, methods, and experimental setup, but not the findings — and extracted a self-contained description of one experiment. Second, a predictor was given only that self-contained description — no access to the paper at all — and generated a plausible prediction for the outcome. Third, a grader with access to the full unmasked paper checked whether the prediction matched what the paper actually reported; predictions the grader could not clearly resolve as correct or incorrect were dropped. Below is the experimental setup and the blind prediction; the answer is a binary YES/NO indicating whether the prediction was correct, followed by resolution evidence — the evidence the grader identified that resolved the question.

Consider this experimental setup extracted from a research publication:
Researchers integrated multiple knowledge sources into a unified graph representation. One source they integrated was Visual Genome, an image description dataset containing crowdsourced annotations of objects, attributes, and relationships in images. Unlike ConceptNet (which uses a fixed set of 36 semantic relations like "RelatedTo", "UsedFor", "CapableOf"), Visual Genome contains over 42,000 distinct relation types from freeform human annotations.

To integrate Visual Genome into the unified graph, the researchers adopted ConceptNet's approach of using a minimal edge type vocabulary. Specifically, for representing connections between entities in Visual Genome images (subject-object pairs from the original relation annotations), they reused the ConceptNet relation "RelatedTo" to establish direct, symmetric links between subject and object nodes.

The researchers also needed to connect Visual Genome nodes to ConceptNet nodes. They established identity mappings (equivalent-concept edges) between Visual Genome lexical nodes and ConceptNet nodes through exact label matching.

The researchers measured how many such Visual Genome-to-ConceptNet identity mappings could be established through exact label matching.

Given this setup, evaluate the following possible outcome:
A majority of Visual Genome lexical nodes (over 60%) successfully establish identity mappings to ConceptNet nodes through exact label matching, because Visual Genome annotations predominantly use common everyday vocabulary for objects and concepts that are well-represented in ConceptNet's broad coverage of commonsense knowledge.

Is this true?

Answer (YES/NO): NO